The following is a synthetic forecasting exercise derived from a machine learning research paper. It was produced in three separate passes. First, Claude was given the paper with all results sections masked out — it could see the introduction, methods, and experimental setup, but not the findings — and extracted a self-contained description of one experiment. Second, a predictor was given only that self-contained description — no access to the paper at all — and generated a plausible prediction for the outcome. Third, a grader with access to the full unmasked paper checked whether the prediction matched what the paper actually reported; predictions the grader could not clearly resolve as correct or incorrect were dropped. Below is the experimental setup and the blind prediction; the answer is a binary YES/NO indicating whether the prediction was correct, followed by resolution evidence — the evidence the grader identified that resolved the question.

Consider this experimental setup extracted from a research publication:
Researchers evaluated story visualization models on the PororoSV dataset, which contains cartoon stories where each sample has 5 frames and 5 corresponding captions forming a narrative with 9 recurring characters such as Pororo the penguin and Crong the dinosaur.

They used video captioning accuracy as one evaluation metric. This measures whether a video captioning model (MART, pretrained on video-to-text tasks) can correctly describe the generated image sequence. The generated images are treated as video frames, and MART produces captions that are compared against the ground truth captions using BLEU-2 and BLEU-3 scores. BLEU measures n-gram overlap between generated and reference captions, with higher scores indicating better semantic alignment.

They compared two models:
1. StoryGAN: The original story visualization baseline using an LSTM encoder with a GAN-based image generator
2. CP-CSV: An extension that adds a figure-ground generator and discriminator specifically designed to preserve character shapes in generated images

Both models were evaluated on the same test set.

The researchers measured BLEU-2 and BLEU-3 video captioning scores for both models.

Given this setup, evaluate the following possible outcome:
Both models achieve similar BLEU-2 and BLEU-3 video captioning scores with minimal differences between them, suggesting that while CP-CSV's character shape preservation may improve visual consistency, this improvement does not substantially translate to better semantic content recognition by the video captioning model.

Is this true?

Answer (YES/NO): YES